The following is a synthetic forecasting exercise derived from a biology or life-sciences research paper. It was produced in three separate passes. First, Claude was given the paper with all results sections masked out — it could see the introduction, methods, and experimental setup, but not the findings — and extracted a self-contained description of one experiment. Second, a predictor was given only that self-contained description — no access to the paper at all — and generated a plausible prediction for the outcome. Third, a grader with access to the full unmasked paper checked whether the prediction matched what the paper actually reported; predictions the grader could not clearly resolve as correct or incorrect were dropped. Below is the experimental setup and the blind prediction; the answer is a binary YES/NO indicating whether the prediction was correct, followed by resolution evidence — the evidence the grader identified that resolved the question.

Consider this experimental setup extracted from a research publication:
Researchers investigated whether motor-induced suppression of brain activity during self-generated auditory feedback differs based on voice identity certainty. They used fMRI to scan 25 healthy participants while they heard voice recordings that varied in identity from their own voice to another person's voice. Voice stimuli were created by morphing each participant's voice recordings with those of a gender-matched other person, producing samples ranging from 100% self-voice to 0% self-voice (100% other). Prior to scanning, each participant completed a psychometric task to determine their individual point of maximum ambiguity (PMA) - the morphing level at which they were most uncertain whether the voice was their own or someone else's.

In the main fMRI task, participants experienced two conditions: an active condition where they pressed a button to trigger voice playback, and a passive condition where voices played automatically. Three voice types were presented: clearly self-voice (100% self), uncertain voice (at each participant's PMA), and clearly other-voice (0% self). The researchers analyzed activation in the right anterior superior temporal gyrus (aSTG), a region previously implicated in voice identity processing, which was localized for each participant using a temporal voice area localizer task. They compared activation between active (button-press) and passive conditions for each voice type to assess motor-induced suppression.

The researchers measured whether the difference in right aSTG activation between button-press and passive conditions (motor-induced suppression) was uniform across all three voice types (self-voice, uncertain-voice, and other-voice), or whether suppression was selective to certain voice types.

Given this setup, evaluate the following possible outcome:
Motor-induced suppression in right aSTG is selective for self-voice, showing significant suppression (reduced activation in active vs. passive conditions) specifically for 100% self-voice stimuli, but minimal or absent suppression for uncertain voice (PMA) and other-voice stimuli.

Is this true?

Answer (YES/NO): YES